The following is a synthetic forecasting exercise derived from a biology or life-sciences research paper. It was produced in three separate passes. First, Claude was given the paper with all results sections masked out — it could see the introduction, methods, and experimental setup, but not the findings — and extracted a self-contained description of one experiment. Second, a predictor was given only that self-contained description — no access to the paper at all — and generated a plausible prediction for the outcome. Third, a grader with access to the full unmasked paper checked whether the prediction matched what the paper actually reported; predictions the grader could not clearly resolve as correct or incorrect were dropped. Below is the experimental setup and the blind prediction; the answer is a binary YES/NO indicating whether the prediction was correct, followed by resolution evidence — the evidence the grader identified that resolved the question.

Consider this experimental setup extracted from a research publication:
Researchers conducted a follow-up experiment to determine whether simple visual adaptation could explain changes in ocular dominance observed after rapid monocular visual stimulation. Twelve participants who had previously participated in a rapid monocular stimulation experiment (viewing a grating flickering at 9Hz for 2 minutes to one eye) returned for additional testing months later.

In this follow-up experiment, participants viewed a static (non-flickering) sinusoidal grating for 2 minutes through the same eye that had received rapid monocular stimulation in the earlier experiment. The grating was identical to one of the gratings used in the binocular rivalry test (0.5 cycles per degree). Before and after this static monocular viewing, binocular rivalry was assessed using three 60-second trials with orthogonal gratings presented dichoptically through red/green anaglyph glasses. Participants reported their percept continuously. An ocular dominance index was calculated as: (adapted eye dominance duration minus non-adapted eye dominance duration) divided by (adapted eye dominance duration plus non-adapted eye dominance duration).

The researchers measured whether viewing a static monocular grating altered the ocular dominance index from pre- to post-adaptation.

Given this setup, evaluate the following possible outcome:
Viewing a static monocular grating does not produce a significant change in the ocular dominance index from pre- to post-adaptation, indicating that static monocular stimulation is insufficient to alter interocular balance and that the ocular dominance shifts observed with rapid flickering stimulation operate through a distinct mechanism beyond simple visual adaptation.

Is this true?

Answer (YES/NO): YES